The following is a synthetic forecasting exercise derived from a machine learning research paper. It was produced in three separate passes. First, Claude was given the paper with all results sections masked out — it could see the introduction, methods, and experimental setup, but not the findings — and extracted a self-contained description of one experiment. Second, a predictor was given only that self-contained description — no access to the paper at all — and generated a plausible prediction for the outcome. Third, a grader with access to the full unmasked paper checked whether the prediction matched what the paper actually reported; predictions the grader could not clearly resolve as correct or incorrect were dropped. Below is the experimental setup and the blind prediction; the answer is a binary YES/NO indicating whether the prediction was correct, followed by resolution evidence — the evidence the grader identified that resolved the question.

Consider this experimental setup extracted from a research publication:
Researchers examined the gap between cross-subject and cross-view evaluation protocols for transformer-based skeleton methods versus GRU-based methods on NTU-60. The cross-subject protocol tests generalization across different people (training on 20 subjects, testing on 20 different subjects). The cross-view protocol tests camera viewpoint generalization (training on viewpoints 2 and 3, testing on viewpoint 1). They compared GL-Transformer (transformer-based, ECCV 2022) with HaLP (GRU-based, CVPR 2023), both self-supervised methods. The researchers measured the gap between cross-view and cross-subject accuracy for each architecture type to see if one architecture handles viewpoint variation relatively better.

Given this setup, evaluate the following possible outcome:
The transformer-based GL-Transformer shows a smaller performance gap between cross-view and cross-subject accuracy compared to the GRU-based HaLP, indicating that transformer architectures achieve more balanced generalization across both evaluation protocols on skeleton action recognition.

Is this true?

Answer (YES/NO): NO